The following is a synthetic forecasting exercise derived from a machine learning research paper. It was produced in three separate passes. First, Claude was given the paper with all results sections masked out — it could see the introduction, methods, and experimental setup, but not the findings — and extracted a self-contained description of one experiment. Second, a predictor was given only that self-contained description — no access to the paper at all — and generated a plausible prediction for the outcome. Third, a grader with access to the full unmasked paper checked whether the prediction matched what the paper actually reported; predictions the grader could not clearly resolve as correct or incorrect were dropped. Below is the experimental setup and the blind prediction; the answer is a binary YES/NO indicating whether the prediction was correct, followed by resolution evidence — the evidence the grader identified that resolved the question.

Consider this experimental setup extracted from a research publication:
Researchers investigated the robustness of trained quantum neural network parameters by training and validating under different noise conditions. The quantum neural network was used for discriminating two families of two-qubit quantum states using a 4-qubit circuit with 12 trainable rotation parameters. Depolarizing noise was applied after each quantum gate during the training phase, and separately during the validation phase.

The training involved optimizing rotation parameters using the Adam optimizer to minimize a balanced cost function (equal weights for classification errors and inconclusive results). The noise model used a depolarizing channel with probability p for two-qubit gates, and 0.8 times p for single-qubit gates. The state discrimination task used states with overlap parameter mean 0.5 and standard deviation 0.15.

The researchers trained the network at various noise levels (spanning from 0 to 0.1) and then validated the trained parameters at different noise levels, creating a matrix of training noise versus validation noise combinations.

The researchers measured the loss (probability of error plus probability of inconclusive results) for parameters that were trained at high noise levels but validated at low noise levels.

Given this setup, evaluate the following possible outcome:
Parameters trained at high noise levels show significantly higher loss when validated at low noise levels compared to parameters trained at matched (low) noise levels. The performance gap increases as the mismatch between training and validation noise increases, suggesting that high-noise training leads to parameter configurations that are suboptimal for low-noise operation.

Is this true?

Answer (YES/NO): NO